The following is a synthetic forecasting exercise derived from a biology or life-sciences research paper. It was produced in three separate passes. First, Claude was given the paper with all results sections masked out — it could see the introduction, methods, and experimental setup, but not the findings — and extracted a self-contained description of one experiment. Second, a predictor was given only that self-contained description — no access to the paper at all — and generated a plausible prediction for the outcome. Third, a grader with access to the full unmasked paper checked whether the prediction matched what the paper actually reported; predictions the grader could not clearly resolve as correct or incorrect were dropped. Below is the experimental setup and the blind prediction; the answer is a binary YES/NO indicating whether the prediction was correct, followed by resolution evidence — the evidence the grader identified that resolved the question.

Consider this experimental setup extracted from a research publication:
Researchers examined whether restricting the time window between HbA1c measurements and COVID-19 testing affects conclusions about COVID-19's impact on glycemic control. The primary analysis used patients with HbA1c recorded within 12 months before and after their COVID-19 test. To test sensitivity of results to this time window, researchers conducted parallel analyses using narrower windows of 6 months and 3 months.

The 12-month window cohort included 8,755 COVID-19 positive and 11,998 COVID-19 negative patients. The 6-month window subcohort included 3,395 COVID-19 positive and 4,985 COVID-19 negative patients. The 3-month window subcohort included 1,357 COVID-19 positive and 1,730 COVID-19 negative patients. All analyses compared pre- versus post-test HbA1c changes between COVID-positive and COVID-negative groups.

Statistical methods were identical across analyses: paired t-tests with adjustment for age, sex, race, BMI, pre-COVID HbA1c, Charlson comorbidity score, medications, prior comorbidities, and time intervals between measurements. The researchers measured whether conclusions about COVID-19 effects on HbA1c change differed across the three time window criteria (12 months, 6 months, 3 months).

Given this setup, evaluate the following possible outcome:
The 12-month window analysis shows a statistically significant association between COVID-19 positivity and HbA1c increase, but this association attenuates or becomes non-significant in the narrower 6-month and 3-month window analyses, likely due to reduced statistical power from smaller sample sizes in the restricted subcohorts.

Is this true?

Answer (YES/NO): NO